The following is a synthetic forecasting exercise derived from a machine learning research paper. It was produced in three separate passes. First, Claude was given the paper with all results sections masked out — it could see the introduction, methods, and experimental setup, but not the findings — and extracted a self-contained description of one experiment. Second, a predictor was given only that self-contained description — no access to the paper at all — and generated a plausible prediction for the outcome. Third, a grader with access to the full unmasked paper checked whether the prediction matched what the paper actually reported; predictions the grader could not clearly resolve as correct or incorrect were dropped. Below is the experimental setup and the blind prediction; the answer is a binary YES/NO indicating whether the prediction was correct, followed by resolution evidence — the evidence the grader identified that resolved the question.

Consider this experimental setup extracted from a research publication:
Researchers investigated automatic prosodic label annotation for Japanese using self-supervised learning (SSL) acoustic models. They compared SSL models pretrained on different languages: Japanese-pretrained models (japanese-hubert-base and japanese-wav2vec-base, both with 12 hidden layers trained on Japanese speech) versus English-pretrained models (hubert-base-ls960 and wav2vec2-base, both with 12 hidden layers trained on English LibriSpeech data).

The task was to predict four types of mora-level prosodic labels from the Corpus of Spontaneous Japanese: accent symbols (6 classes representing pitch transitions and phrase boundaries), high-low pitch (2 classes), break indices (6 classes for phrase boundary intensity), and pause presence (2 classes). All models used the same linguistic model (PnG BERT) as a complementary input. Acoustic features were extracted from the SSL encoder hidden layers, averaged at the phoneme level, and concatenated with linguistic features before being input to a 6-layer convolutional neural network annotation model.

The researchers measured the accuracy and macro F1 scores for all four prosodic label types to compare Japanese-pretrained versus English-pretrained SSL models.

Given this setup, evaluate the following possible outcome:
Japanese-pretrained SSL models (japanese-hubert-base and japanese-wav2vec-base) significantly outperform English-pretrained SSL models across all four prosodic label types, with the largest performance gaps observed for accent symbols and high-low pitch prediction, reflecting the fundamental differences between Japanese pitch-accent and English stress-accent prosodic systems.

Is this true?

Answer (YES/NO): NO